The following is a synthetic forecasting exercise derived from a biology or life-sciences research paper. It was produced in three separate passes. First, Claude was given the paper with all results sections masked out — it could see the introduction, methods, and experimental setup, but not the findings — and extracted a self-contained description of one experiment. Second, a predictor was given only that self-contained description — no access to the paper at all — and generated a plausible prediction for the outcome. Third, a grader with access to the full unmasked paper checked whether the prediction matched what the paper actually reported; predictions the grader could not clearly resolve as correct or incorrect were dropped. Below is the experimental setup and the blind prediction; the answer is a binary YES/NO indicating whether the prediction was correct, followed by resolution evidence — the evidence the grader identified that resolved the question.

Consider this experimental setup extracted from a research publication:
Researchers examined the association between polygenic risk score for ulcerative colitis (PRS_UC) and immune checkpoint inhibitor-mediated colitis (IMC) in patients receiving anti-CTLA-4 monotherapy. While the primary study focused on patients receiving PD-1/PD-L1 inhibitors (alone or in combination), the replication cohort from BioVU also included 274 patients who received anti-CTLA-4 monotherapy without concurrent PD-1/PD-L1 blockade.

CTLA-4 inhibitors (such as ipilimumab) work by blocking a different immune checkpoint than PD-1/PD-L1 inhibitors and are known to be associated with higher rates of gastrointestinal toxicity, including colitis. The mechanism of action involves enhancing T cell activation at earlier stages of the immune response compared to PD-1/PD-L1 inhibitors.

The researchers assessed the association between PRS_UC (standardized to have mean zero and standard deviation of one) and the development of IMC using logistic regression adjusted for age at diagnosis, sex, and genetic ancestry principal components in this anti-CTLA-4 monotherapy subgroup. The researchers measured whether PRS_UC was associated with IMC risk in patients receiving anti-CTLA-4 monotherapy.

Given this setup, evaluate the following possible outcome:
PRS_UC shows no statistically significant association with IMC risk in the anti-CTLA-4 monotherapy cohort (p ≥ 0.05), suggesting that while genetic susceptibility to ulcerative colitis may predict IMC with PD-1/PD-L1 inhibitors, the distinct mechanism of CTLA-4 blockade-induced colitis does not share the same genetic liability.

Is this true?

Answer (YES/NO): YES